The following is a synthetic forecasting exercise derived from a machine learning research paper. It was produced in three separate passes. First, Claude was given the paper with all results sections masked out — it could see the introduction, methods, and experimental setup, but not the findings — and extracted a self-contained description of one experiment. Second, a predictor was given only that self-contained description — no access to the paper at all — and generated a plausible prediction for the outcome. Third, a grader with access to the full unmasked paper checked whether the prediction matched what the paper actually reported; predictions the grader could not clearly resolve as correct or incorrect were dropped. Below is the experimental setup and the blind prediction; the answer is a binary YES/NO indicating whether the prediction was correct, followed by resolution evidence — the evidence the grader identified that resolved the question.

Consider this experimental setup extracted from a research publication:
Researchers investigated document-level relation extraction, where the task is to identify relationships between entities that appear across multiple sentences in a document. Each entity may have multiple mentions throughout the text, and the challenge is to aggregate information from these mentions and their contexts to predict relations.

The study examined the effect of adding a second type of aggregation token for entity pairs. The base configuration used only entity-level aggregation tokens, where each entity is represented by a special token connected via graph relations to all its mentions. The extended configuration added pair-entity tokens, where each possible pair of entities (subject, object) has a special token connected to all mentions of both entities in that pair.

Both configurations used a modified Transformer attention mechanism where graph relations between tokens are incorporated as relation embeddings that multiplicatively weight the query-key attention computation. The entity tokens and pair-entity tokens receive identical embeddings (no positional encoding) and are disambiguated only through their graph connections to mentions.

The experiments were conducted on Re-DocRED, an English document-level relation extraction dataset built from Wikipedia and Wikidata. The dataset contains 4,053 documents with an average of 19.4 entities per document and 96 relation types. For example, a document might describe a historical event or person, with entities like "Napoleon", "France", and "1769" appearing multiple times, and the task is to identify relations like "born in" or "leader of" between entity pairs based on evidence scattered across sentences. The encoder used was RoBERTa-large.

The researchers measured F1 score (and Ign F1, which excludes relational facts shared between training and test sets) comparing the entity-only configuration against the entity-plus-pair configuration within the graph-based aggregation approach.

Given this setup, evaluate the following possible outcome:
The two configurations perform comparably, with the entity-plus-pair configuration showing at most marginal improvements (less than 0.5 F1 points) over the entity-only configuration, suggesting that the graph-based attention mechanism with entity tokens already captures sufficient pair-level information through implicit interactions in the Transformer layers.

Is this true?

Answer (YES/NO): NO